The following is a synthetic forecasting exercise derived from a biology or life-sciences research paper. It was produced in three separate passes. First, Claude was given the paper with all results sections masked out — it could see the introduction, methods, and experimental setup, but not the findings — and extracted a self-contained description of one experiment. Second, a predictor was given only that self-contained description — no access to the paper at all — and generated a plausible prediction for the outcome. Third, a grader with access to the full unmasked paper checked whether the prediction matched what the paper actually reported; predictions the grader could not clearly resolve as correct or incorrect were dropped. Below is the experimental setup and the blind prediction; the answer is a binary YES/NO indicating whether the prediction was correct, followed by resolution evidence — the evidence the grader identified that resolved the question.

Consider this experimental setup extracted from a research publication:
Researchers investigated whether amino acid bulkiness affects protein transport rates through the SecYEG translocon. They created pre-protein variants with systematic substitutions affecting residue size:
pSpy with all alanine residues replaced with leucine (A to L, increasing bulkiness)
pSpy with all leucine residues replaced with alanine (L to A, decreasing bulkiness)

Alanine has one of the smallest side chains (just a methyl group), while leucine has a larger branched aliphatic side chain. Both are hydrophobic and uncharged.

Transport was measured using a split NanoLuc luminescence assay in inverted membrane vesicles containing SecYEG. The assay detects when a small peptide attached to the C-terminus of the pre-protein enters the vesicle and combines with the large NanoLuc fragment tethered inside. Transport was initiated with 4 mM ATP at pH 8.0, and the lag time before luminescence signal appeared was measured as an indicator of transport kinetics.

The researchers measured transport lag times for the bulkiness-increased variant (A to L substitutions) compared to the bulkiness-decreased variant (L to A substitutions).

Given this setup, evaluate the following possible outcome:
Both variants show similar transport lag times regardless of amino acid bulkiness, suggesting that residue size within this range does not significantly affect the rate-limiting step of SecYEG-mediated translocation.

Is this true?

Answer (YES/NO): NO